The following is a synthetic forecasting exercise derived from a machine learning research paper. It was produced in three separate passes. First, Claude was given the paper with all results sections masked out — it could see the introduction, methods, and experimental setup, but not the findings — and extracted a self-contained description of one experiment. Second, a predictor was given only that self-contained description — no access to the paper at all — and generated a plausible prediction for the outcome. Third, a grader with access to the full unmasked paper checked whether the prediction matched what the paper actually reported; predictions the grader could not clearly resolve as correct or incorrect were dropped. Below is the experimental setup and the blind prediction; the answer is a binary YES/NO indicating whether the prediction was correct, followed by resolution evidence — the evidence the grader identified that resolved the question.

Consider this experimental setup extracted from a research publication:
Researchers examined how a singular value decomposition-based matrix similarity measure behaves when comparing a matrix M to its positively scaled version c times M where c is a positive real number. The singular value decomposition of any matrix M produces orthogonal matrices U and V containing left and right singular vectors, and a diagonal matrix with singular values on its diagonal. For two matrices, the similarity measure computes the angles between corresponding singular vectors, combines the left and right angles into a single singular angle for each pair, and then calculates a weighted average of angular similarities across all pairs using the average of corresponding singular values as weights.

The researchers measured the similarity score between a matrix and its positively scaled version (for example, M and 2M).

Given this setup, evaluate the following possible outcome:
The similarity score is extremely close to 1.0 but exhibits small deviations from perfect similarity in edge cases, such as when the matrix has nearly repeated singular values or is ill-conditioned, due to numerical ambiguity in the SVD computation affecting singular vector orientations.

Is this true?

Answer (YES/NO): NO